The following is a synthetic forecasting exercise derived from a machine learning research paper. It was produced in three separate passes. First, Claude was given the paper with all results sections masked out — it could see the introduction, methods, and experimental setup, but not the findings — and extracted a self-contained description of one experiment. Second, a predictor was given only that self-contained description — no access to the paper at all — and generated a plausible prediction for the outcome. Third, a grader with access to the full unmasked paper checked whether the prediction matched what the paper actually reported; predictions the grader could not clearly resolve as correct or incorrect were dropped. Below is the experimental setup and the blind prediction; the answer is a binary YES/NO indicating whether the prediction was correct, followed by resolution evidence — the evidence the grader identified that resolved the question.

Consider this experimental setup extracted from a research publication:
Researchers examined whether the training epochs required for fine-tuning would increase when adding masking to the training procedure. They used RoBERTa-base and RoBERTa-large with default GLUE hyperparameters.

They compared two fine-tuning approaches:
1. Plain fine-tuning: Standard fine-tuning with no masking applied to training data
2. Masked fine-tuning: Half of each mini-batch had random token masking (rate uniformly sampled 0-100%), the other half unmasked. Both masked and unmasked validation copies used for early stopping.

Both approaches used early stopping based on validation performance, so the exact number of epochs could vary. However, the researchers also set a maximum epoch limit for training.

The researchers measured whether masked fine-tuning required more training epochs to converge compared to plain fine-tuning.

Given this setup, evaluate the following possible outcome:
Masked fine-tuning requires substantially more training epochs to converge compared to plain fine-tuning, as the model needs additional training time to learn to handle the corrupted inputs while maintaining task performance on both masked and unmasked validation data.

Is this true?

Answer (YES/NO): NO